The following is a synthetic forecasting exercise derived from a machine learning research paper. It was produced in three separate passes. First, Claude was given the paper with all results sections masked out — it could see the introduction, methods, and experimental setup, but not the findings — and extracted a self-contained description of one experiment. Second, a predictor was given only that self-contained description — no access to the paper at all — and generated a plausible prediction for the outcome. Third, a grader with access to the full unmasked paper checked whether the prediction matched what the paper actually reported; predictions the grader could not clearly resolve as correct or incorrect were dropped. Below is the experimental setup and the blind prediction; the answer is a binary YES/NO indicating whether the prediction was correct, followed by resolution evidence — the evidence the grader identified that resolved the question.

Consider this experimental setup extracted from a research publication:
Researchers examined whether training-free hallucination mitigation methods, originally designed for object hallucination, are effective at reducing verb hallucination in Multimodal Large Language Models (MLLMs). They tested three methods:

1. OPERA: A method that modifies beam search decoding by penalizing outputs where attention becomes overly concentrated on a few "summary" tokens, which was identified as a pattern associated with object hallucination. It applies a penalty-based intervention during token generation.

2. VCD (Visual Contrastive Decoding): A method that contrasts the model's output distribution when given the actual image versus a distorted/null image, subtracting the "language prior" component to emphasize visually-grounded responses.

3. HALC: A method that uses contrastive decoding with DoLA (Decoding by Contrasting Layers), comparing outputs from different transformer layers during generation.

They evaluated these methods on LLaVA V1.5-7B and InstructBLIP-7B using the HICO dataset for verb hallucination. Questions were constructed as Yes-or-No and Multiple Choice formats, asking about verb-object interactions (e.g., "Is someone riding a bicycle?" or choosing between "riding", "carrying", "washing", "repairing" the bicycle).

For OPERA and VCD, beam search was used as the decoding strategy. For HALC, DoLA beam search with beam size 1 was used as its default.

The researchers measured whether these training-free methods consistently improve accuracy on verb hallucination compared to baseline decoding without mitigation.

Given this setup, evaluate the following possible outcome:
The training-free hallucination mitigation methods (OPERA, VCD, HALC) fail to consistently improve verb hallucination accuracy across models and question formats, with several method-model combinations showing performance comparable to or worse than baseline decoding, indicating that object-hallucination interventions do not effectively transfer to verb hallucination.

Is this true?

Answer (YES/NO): YES